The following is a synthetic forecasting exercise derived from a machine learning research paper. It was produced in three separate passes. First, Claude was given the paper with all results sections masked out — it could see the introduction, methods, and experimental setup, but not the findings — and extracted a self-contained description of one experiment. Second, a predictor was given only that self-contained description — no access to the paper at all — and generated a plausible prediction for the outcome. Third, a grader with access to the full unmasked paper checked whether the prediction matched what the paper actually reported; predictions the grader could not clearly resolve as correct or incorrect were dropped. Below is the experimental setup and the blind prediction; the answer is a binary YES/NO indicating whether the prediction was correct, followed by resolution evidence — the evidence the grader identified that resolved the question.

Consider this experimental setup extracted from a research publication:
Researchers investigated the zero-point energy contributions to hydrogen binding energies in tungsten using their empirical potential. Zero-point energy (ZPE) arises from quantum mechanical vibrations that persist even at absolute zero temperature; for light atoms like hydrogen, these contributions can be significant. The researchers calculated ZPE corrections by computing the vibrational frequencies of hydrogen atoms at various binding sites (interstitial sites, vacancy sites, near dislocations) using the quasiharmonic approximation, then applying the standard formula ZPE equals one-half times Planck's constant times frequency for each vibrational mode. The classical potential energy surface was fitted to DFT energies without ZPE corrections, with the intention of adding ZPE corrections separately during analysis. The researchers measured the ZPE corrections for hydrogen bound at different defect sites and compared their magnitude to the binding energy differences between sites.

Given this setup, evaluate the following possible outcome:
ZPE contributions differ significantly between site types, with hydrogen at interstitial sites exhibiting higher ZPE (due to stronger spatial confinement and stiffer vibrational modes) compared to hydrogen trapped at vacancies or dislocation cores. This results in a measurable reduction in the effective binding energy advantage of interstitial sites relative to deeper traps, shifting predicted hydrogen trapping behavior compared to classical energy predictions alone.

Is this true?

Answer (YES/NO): YES